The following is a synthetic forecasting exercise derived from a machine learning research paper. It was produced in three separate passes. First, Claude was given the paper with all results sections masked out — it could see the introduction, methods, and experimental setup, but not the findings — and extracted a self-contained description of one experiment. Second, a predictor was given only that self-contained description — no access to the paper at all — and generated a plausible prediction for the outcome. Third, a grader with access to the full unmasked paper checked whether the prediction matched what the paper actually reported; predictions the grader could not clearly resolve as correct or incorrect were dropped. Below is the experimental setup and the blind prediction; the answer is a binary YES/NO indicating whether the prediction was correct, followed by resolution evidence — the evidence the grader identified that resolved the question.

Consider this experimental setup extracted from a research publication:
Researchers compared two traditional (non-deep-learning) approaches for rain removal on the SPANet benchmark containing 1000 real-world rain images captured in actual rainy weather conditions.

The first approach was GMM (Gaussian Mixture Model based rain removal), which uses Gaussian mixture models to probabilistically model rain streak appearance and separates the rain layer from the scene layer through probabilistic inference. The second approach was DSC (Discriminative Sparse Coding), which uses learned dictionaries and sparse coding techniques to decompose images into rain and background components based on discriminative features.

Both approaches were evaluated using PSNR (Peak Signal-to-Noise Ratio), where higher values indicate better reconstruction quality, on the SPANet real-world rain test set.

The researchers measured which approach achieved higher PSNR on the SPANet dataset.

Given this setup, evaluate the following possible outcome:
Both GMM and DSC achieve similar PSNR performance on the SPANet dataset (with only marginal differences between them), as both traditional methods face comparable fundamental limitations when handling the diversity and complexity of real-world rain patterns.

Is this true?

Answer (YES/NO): YES